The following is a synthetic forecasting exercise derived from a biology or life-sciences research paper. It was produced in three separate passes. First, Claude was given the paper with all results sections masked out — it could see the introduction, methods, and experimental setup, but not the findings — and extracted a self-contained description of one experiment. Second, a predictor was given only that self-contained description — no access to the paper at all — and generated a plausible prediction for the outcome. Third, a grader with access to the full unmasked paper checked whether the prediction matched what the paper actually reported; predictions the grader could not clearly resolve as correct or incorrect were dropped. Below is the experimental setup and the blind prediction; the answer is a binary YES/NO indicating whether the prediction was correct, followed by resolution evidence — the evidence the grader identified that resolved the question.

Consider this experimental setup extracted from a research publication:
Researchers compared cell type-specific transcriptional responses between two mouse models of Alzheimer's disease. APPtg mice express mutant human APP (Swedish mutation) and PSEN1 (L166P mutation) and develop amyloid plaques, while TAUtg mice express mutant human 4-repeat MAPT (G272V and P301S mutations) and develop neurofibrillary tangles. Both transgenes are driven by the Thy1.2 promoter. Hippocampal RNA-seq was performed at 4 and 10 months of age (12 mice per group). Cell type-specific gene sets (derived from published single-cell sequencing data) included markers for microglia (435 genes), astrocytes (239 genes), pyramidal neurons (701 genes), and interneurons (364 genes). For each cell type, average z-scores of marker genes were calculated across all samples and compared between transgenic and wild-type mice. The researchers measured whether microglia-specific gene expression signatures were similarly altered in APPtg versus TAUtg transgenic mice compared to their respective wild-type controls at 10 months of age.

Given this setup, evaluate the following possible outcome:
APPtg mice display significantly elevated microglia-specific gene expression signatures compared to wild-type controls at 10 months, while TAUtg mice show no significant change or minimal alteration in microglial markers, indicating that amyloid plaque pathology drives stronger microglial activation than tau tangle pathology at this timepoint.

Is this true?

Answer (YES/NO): YES